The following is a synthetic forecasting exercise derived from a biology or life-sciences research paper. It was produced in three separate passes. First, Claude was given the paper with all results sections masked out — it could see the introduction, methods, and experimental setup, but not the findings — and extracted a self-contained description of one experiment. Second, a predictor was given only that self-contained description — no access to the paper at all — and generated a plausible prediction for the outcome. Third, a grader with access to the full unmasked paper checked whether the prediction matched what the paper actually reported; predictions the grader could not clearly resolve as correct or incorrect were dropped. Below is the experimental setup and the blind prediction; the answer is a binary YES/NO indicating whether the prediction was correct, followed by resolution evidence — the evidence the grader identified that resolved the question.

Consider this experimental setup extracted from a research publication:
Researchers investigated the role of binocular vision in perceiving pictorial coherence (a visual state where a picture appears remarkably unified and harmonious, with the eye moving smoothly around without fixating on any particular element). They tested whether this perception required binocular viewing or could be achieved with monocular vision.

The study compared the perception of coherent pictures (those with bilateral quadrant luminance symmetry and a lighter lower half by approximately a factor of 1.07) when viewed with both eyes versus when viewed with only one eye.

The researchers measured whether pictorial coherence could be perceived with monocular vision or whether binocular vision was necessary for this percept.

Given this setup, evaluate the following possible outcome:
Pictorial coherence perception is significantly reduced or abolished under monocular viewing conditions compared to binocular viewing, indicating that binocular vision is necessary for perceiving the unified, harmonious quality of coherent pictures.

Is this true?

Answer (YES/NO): YES